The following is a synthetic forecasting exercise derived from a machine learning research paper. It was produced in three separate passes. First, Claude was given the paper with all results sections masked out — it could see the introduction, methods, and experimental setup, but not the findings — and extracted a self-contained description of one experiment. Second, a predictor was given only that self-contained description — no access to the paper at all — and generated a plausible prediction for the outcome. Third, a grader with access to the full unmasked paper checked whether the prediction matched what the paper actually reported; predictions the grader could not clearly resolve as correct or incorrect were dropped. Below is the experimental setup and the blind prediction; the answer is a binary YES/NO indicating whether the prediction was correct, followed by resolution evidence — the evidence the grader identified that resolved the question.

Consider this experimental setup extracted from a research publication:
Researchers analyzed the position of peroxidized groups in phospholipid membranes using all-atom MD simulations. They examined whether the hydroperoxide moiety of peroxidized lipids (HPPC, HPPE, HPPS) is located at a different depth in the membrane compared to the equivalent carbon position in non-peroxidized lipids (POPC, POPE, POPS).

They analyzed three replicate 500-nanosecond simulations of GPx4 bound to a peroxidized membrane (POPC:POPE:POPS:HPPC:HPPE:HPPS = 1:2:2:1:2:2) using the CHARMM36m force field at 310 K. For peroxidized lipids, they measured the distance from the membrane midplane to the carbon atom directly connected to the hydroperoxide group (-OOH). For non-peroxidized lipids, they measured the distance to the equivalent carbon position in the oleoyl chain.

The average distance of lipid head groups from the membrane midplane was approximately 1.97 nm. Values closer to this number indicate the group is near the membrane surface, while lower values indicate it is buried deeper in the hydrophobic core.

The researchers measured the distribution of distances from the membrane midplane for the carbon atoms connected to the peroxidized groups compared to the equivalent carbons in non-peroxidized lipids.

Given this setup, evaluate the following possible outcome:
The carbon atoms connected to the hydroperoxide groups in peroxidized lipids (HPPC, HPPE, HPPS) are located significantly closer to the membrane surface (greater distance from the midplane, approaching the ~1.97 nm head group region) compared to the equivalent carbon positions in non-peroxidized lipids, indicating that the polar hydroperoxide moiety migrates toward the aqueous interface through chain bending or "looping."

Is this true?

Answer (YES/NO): YES